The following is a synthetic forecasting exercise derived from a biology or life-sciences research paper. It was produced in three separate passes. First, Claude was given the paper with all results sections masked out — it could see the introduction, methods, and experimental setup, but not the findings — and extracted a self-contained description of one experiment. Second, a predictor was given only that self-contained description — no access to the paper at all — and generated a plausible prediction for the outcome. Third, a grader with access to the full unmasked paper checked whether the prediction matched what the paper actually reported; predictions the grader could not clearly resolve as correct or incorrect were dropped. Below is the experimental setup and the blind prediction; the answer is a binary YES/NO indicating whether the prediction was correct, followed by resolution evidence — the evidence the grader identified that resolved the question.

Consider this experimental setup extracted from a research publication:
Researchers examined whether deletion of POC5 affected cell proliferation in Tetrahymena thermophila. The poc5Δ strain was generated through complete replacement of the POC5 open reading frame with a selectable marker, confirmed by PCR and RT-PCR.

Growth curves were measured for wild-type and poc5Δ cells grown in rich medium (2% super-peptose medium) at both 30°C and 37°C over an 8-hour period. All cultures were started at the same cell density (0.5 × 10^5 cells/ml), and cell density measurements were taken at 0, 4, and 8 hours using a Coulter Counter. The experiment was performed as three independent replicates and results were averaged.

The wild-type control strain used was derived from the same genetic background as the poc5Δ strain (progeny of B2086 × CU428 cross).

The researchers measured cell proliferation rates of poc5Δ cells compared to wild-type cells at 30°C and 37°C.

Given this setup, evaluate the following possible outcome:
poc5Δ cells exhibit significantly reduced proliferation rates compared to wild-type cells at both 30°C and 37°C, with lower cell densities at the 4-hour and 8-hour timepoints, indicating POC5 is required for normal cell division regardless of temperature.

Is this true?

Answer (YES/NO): NO